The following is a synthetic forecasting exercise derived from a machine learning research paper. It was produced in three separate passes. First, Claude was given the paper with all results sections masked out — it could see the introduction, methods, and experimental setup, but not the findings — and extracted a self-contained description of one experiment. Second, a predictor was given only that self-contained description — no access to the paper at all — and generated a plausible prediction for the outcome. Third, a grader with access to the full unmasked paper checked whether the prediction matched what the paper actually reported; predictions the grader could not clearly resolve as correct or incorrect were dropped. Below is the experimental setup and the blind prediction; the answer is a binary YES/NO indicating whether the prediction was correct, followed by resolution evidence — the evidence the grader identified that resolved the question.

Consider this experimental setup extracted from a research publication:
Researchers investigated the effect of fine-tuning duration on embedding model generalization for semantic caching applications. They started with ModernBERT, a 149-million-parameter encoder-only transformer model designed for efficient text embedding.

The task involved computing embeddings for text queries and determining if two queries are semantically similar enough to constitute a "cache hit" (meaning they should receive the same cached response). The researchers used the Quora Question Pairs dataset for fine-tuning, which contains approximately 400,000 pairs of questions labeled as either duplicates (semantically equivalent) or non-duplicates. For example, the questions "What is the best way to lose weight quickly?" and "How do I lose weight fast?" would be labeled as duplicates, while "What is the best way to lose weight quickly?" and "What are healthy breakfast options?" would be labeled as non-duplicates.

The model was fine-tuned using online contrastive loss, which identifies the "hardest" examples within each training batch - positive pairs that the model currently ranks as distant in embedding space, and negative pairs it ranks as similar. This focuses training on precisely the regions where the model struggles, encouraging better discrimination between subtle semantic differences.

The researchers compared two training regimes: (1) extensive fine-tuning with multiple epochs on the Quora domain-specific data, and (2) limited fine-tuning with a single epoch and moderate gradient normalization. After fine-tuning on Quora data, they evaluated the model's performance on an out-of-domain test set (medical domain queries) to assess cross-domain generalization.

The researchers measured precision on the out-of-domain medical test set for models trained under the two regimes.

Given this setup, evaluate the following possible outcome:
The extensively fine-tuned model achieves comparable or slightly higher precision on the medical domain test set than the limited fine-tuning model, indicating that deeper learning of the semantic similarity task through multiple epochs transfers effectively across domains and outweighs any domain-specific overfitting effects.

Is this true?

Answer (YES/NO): NO